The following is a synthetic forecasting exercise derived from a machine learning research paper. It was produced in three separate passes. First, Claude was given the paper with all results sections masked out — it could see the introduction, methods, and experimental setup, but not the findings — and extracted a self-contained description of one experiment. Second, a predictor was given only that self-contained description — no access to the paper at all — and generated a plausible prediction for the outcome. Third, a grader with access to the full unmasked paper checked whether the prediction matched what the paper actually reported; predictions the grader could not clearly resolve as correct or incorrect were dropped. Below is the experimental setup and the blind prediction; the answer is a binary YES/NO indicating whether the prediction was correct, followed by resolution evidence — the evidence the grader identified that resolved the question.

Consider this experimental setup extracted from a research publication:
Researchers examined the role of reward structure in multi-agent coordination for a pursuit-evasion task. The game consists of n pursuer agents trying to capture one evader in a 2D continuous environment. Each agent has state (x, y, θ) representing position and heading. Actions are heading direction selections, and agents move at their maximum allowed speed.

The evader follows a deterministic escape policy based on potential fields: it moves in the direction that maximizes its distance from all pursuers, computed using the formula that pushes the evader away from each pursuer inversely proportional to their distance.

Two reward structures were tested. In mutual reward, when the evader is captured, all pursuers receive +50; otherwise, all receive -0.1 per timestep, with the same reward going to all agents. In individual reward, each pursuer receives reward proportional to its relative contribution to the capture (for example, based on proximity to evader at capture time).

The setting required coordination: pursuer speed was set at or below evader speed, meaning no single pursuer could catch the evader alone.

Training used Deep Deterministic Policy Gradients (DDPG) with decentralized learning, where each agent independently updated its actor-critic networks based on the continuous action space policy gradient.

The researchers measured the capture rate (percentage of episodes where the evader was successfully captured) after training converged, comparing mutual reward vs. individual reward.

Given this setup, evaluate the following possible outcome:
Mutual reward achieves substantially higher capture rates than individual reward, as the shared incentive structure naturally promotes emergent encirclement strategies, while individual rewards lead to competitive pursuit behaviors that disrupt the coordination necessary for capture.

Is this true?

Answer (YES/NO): YES